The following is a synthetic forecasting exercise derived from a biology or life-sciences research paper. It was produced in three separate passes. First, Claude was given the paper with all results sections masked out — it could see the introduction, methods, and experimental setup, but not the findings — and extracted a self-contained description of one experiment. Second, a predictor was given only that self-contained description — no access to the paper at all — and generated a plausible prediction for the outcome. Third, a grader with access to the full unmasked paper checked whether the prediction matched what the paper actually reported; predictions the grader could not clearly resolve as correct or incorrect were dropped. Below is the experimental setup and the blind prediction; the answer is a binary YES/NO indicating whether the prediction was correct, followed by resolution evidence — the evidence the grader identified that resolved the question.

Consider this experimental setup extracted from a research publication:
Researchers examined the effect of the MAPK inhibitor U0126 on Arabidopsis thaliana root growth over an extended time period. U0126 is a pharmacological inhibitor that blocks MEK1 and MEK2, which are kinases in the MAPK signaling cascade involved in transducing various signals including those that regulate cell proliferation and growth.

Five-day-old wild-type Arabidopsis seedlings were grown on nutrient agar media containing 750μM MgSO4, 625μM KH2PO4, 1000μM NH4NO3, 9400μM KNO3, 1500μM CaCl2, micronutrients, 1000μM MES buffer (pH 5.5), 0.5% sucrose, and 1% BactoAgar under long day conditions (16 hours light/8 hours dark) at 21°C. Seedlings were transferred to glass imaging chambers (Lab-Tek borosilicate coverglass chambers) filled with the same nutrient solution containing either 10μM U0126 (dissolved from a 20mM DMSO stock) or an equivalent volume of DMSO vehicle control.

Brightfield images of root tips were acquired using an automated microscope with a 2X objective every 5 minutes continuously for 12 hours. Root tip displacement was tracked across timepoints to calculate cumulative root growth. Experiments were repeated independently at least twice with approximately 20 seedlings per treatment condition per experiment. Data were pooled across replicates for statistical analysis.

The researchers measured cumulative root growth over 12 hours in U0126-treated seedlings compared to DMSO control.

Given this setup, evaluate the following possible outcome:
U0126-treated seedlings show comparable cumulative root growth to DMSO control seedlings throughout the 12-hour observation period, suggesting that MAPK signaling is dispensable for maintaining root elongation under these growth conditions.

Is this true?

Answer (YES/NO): NO